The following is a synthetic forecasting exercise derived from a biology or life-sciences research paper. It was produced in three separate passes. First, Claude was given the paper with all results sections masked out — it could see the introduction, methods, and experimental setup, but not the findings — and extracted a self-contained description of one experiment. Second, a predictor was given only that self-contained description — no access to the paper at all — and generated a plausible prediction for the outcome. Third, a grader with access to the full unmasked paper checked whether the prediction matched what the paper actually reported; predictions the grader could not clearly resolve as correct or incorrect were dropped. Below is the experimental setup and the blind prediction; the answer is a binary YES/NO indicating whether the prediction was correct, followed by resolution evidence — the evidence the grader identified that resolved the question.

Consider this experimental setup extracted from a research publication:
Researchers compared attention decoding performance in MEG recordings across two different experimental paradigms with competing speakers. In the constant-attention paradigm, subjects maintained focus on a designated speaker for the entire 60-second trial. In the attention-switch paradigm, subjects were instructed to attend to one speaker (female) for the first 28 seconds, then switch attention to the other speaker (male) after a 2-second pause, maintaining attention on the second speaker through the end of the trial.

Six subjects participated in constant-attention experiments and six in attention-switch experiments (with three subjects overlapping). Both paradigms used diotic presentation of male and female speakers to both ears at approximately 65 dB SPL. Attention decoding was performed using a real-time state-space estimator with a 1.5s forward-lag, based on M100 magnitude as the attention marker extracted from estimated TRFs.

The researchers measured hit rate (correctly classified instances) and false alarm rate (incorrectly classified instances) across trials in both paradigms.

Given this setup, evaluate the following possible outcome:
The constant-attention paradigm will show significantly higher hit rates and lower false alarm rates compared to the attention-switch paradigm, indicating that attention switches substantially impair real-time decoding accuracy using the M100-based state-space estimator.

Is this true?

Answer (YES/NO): YES